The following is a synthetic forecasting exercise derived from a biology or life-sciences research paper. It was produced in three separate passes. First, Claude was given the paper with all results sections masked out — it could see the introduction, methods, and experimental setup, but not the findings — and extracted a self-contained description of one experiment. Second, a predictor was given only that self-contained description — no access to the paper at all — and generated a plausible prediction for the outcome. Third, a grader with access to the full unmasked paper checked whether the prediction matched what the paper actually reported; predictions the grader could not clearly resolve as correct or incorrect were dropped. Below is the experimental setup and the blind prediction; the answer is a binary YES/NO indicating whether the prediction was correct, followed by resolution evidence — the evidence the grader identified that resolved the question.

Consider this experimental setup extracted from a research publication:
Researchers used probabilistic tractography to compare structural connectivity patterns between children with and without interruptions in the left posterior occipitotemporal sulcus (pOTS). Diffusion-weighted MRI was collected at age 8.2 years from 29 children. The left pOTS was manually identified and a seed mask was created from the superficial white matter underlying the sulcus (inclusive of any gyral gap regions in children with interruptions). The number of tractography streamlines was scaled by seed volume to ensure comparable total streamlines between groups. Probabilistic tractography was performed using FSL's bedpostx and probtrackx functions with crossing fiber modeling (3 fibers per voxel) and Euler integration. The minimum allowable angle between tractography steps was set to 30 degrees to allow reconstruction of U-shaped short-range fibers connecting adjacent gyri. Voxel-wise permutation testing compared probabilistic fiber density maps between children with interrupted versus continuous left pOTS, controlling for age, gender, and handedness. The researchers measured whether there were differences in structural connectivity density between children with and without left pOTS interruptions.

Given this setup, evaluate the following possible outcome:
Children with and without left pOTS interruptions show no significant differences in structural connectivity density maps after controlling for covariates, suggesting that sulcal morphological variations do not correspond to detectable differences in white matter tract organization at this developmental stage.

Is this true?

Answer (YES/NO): NO